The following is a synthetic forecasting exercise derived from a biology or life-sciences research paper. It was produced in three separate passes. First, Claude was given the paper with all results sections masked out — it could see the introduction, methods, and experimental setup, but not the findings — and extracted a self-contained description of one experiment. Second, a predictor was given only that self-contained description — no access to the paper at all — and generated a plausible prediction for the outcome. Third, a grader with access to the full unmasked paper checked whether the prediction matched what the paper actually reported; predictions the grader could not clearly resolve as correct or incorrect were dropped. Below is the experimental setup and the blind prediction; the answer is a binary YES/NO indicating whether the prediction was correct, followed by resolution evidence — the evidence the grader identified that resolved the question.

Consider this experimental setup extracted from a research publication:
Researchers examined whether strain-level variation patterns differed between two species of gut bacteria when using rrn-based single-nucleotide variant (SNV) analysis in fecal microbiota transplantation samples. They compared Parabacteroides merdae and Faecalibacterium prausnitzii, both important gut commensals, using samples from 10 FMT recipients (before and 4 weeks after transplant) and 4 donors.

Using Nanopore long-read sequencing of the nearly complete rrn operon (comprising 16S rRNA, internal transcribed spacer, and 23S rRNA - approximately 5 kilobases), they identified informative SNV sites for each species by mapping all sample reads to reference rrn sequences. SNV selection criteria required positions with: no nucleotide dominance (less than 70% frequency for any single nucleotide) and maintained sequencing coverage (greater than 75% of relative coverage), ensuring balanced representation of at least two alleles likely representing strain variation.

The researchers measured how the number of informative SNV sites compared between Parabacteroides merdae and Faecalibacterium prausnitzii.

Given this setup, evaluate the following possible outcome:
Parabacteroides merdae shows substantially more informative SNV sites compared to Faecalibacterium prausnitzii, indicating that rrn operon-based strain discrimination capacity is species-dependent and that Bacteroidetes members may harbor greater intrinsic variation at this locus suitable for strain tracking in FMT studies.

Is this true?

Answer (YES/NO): NO